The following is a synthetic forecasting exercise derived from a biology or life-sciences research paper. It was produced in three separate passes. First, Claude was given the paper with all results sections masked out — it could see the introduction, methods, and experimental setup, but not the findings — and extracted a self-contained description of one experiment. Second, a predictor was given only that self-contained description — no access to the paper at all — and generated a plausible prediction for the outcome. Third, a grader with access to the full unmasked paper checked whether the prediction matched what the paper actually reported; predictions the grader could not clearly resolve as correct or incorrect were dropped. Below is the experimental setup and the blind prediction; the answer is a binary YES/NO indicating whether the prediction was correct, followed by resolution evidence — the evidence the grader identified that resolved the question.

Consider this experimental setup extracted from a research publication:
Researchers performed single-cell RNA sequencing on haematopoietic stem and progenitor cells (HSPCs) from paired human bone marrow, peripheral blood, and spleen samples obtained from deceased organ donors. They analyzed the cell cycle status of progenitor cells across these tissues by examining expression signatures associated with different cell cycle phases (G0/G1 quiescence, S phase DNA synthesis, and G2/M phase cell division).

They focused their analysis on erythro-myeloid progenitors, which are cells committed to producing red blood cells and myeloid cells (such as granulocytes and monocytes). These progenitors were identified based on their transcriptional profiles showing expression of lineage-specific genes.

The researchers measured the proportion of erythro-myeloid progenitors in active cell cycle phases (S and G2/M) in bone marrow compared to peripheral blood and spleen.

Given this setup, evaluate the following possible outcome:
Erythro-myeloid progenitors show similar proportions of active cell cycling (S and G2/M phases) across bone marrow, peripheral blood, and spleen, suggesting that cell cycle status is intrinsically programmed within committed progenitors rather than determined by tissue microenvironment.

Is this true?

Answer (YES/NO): NO